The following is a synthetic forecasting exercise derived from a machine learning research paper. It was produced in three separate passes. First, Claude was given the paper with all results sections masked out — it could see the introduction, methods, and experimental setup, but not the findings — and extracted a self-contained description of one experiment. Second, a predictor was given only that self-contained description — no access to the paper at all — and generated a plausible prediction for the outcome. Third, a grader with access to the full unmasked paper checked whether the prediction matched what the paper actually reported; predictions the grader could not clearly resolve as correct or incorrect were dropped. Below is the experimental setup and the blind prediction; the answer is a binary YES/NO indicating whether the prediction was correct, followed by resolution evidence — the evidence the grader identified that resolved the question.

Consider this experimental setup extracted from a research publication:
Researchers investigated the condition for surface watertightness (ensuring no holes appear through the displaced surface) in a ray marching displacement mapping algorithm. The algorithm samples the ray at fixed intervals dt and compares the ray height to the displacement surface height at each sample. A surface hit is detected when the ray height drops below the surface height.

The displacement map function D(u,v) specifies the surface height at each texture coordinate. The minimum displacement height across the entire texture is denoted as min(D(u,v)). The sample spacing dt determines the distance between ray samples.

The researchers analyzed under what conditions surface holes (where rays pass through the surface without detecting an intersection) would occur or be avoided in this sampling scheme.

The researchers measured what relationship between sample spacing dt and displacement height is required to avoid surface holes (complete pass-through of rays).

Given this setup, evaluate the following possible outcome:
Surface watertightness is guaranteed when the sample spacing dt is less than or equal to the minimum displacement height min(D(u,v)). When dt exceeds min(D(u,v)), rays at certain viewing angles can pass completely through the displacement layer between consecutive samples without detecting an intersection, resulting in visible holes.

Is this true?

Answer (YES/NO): NO